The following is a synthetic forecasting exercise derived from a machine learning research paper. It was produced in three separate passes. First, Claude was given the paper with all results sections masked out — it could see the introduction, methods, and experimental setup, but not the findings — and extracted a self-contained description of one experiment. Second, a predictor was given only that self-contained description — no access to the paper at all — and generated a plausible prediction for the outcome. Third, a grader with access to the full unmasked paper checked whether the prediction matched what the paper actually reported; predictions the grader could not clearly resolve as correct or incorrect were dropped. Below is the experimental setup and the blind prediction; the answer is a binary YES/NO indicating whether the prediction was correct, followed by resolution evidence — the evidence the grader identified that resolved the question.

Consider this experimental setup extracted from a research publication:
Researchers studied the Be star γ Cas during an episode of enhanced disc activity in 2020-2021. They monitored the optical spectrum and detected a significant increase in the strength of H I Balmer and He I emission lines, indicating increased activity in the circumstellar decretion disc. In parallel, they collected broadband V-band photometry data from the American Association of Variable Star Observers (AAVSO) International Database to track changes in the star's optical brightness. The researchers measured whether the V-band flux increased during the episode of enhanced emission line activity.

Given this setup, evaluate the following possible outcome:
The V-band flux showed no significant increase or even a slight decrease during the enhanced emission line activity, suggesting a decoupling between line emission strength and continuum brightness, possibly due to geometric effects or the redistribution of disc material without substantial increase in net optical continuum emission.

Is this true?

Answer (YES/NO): YES